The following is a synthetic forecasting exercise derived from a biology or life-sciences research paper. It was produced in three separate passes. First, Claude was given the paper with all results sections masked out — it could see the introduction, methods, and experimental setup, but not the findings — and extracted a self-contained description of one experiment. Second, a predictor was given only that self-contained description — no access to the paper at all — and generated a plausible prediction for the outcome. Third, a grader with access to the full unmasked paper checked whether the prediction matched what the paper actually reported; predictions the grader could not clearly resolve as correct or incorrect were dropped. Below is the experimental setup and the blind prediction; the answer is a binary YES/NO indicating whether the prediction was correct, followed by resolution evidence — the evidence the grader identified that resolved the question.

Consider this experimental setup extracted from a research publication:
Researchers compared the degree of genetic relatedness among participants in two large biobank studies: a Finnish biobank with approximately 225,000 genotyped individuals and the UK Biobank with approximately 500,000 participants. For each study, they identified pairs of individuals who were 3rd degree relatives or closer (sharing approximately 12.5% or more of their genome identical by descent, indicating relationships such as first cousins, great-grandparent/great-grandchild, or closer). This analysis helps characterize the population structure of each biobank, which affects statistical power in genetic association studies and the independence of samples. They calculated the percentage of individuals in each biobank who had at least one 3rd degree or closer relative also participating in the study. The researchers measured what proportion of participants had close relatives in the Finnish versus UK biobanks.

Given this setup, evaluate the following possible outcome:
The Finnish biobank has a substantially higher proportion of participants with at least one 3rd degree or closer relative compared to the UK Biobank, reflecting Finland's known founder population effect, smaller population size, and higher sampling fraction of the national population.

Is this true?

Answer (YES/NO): YES